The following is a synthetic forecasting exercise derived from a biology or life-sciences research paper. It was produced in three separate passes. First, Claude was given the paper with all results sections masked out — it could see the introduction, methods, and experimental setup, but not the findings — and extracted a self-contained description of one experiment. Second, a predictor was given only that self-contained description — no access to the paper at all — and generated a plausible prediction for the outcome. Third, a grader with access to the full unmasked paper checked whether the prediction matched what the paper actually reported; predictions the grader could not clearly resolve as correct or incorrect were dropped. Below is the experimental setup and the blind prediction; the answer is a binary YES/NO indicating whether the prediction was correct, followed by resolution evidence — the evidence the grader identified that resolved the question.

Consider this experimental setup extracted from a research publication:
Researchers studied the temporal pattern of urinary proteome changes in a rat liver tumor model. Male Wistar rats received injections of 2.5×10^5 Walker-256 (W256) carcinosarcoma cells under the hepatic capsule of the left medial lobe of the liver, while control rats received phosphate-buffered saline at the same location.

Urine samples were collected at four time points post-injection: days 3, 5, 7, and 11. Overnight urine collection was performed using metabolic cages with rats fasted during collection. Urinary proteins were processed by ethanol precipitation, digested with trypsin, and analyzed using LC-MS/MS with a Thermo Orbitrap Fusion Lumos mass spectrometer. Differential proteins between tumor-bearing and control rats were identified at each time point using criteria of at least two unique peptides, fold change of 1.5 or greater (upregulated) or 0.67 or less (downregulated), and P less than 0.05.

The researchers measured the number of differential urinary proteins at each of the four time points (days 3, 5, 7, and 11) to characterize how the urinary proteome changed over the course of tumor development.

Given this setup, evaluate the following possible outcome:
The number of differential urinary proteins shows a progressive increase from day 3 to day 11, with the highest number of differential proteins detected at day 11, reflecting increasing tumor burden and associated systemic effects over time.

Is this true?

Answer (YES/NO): NO